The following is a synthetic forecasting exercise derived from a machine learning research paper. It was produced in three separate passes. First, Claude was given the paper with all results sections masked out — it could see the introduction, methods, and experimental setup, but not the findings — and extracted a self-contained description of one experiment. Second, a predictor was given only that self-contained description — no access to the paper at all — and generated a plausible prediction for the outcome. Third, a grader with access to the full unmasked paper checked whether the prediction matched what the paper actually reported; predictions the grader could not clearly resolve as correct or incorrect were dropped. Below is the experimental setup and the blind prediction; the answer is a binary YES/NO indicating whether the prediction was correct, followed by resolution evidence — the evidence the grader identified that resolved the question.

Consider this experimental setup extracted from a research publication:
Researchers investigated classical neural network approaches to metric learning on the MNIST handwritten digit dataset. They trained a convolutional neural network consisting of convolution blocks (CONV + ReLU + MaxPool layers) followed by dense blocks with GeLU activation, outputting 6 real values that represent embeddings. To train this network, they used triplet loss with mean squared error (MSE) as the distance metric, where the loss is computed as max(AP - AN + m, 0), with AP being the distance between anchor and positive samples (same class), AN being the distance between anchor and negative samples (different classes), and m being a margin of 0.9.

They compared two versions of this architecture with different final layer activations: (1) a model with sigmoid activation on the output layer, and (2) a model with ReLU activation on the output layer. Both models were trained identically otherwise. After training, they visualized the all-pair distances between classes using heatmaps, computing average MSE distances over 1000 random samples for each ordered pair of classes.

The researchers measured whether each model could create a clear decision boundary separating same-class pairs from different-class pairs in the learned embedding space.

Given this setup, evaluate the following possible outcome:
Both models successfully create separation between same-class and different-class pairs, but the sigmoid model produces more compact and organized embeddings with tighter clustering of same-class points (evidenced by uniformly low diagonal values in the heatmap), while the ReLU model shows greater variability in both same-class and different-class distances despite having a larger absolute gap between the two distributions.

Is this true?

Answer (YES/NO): NO